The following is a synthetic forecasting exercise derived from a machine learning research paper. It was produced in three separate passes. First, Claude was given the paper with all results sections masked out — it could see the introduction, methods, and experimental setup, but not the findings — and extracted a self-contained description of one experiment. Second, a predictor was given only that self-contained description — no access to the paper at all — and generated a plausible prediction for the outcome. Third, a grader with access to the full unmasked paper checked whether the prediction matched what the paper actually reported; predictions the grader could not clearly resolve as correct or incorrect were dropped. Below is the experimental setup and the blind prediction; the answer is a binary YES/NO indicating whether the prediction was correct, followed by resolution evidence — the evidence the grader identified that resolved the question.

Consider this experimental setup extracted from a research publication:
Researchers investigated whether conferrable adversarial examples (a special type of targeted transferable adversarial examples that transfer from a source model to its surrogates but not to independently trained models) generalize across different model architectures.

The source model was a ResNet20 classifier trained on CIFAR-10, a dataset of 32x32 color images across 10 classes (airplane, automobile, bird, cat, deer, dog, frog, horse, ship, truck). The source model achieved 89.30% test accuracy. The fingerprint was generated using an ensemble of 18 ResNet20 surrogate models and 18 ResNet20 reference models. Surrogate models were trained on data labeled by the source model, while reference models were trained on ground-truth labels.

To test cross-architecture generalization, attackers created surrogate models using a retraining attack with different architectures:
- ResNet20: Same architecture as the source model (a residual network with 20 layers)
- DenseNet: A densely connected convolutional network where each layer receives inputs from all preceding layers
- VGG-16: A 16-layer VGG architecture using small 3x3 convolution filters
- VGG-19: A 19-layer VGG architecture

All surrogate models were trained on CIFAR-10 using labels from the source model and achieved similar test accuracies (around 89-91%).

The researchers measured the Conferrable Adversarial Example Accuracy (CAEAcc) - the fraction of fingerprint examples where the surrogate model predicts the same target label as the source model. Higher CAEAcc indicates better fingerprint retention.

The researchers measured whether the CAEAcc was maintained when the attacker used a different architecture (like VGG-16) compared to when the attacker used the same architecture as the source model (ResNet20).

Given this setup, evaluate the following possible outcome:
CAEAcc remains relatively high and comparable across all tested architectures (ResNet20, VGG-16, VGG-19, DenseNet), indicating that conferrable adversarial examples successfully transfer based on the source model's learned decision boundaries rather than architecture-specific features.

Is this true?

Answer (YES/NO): YES